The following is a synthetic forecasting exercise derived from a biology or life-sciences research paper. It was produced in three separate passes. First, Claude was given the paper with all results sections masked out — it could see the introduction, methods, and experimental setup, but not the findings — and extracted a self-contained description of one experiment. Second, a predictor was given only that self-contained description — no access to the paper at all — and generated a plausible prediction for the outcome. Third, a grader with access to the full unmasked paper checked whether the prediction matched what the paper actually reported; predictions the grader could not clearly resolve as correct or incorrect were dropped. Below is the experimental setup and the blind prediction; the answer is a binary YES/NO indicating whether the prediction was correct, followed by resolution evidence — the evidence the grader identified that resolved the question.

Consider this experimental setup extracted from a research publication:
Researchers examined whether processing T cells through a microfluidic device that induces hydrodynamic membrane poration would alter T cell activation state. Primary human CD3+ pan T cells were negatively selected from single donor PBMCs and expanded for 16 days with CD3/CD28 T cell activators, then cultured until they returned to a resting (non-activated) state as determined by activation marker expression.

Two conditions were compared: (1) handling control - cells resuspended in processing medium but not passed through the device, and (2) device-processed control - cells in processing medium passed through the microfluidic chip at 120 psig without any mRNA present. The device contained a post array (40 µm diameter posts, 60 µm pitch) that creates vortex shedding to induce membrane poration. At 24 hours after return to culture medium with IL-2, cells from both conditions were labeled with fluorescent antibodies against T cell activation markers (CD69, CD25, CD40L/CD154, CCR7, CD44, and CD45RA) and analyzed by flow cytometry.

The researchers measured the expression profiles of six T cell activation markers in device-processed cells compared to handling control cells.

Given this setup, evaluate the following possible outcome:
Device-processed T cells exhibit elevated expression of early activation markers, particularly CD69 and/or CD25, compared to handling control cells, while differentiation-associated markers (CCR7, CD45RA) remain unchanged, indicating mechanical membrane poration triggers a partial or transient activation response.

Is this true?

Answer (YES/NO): NO